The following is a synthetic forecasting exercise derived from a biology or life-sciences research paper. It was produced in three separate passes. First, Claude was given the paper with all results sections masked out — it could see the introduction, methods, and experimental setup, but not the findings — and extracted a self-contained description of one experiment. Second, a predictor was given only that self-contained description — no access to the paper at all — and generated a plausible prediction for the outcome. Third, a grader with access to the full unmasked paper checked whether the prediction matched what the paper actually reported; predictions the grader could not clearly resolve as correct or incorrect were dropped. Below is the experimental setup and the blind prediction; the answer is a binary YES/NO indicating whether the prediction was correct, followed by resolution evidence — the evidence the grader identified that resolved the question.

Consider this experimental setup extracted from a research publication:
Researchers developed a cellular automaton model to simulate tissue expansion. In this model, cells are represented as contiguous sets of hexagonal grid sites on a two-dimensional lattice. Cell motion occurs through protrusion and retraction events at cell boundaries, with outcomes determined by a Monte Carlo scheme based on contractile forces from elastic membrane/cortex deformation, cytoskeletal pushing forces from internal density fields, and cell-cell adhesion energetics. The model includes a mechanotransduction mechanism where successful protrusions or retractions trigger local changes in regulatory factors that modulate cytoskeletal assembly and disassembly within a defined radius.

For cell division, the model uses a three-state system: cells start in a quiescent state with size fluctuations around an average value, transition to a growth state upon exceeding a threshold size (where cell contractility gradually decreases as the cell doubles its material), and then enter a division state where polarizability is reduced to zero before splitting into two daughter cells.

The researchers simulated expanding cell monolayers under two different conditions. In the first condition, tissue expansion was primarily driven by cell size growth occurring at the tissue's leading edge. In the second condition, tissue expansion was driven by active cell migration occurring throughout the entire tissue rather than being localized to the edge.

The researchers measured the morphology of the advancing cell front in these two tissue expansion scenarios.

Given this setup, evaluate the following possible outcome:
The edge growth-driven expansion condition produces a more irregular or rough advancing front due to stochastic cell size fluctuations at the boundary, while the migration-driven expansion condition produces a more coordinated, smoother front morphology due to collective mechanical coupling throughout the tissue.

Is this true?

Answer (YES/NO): YES